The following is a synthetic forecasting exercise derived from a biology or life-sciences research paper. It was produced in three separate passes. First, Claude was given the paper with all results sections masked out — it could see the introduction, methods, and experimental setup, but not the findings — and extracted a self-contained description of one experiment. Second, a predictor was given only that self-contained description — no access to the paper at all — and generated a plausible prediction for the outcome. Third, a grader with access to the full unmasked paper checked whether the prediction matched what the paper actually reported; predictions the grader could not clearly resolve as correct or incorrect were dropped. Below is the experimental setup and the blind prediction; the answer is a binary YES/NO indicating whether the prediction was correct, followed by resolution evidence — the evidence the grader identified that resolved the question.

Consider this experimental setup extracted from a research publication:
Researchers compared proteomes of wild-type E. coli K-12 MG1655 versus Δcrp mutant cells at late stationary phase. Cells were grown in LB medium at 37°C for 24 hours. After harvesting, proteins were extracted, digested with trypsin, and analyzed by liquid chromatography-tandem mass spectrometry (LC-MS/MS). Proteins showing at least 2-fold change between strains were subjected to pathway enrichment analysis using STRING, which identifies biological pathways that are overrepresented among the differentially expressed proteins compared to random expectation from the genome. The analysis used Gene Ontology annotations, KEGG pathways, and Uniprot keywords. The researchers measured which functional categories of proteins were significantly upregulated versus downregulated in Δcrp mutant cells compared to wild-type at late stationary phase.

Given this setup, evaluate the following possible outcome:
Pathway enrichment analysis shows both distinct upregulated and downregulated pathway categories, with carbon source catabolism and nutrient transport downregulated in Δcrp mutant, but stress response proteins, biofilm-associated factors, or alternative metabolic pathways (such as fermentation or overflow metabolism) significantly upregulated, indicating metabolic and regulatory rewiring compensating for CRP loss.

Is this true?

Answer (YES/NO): NO